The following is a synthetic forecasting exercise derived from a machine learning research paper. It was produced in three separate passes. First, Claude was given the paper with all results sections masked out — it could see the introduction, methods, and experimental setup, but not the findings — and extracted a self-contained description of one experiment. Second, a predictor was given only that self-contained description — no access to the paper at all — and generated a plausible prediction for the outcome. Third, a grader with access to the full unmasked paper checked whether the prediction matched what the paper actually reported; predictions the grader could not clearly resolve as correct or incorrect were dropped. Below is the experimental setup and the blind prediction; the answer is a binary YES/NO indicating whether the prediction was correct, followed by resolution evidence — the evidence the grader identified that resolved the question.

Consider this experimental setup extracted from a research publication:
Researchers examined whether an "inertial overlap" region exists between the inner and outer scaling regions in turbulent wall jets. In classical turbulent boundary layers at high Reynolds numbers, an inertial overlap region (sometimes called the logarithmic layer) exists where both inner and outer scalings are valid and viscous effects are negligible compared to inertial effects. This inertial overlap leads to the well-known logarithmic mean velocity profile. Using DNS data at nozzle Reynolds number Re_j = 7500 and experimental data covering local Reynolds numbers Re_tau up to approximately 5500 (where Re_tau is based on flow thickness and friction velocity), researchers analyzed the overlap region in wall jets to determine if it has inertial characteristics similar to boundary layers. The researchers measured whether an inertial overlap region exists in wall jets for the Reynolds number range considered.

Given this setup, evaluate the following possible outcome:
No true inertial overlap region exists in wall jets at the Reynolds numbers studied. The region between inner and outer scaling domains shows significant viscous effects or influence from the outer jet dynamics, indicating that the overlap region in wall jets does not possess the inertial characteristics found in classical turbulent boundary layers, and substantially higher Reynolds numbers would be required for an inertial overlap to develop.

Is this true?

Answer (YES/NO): YES